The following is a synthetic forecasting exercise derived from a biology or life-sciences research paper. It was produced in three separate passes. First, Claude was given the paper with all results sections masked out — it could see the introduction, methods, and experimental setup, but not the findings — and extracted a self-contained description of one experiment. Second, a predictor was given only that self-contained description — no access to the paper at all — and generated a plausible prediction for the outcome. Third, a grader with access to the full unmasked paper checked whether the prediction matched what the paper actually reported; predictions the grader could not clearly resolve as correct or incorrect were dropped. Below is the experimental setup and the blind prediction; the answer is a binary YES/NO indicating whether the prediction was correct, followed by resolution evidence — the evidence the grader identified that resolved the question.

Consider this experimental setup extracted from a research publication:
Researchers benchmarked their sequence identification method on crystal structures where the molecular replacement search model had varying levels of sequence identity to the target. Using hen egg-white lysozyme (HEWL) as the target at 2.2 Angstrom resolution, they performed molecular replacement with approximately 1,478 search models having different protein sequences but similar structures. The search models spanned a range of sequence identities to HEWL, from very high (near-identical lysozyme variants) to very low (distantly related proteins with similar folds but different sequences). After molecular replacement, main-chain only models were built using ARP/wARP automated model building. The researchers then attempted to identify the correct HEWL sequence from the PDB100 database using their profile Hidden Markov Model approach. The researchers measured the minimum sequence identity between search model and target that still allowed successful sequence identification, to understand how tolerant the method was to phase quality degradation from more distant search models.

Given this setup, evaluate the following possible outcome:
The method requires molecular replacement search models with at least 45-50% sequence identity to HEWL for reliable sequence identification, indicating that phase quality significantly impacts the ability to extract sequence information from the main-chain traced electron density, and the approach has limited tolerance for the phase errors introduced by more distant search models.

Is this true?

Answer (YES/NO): NO